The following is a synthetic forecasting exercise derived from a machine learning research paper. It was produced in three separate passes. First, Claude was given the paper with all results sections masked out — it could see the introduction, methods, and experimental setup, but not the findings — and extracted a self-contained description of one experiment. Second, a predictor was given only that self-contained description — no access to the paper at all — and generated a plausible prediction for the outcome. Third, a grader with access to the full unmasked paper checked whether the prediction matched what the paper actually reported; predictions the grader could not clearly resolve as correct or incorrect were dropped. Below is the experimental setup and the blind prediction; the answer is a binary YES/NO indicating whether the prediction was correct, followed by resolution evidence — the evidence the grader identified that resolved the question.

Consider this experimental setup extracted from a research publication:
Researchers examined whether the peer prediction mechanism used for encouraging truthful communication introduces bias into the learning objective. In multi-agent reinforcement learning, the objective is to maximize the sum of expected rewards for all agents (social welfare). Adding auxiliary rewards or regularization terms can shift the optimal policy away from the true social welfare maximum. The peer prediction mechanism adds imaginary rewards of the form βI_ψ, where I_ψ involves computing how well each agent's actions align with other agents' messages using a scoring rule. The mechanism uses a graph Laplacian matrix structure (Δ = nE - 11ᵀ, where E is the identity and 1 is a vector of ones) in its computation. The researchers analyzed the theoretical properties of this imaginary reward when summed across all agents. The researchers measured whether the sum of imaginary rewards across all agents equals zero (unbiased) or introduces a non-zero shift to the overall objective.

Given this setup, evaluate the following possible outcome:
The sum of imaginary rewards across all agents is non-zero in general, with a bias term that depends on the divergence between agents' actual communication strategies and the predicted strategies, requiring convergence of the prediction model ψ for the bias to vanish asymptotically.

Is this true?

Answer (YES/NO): NO